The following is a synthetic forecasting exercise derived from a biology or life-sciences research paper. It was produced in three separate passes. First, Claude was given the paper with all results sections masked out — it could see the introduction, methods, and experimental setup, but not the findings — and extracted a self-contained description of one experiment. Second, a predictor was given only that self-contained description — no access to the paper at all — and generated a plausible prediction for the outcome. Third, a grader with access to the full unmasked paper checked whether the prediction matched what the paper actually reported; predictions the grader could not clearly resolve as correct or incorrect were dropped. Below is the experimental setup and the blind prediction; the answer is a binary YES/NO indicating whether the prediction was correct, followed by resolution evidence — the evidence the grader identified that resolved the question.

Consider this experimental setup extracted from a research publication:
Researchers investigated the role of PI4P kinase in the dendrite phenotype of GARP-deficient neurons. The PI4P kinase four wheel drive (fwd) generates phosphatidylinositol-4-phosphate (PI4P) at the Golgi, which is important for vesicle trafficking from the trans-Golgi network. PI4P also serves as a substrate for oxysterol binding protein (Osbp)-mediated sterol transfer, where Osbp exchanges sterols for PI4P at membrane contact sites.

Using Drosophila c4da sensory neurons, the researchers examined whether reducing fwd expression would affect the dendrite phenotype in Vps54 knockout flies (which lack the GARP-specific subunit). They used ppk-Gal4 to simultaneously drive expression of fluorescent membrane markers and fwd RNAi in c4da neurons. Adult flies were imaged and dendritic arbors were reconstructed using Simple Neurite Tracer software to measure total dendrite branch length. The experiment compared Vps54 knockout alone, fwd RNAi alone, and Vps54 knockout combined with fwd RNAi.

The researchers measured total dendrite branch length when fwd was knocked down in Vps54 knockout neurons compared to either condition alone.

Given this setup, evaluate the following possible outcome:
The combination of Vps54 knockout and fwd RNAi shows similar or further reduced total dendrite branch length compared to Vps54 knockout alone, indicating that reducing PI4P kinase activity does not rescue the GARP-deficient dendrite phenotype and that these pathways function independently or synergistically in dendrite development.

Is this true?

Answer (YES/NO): YES